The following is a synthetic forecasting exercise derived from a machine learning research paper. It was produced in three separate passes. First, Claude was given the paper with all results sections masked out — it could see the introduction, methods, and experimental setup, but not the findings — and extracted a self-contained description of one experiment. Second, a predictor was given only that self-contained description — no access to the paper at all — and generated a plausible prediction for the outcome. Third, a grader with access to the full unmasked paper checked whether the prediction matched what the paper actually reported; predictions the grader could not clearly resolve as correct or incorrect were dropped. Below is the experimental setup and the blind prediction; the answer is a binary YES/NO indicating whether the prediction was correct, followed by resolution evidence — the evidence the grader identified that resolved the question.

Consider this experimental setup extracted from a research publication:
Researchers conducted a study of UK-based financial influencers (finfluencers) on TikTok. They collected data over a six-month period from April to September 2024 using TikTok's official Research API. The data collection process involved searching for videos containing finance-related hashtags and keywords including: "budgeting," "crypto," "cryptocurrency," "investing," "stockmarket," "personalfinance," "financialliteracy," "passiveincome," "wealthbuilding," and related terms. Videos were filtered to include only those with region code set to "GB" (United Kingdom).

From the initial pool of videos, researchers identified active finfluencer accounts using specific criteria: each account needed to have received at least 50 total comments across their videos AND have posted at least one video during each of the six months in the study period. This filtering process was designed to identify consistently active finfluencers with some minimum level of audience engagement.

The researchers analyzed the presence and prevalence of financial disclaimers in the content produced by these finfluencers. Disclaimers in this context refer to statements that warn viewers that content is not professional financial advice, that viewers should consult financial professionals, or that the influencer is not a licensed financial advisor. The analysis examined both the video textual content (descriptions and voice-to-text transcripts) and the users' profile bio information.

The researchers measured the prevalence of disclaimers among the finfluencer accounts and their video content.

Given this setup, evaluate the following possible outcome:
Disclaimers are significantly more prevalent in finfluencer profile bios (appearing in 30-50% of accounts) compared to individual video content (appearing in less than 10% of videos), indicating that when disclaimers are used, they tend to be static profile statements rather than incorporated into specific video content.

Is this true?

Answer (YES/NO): NO